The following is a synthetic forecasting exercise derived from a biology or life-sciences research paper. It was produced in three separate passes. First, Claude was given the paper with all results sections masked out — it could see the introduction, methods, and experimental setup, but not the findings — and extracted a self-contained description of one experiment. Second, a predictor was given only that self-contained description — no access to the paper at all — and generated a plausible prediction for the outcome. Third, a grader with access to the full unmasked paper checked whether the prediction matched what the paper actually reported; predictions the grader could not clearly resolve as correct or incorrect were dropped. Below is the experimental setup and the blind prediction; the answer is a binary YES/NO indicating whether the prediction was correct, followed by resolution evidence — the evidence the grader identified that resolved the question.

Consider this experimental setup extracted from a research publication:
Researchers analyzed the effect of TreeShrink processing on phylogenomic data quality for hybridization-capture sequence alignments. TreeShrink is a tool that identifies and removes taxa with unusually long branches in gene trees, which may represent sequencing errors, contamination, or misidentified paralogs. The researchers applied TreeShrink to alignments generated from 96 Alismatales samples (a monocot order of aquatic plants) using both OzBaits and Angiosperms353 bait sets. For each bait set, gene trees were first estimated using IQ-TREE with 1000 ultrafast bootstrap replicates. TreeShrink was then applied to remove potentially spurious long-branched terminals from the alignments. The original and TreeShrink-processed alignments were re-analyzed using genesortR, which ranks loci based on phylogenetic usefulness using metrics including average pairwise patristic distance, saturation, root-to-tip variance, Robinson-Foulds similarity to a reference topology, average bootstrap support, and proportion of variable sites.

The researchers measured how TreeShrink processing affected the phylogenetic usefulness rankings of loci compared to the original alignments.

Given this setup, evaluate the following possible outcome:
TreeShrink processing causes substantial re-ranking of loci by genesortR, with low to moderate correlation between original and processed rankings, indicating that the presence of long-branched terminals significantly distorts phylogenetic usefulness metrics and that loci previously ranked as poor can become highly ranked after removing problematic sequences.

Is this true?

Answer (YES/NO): NO